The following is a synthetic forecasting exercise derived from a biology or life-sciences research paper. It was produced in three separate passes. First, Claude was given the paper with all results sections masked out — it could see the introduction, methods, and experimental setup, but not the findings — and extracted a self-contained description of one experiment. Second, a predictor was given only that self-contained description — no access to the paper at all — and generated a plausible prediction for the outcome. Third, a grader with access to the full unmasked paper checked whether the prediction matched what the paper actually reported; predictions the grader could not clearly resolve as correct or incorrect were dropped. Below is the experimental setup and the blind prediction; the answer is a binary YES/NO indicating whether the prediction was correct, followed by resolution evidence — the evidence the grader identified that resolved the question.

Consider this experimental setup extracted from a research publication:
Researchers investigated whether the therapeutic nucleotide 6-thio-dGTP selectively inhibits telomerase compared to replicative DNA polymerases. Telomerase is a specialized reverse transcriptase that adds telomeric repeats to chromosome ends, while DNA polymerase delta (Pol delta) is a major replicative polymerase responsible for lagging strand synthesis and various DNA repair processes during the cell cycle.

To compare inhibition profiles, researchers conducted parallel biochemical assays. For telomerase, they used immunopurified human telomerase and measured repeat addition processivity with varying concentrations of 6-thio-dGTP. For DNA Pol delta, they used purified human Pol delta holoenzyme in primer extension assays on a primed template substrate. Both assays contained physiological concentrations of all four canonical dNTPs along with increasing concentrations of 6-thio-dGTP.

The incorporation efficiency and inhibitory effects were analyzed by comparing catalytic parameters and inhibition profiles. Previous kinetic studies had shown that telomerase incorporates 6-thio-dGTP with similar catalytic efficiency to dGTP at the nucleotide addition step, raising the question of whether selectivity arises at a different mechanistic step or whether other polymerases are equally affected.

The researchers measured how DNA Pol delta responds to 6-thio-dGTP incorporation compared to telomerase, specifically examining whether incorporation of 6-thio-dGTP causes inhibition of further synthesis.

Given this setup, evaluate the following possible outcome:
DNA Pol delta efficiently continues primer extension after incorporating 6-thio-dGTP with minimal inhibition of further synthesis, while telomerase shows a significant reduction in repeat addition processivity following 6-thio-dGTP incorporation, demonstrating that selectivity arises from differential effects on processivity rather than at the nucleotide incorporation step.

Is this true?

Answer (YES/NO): YES